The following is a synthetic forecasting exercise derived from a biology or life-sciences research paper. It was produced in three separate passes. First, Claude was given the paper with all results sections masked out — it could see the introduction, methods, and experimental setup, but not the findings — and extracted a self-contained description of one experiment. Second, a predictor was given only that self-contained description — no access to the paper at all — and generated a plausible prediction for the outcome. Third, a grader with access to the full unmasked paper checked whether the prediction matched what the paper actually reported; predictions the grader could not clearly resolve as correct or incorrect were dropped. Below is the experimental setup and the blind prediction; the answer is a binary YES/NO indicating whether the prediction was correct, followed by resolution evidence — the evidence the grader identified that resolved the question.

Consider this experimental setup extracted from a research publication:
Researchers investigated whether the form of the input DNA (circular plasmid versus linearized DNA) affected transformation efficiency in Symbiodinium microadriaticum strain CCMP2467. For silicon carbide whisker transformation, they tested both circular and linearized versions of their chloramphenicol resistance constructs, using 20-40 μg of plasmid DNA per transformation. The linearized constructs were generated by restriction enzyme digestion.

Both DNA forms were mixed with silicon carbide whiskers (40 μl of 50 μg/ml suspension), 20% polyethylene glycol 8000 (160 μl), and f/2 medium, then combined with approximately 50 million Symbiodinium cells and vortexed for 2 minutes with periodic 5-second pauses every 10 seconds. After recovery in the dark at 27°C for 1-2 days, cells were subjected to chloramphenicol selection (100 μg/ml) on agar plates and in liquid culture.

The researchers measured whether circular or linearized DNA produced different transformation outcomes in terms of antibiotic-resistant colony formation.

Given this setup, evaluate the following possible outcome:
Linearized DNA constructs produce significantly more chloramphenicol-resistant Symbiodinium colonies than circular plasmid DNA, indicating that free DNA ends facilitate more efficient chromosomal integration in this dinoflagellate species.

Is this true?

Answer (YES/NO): NO